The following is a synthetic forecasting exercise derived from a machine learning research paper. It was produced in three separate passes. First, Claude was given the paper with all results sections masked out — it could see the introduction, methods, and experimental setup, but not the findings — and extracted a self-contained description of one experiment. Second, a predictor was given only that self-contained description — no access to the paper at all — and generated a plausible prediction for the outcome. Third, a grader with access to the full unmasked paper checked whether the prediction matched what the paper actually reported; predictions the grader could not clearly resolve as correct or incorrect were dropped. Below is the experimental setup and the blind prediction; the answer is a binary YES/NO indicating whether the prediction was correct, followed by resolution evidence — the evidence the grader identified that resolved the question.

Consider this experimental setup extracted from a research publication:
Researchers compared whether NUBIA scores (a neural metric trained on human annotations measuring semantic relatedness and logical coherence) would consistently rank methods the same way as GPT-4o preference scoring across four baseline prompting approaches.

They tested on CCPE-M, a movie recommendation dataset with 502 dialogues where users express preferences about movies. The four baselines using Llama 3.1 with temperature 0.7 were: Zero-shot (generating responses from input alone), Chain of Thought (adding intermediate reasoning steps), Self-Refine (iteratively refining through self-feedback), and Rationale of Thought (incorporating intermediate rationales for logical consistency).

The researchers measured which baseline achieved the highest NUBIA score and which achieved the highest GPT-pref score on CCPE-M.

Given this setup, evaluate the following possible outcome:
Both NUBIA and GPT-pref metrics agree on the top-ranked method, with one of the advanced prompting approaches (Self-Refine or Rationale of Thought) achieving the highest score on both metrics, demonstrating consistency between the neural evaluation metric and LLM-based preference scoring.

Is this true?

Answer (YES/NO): YES